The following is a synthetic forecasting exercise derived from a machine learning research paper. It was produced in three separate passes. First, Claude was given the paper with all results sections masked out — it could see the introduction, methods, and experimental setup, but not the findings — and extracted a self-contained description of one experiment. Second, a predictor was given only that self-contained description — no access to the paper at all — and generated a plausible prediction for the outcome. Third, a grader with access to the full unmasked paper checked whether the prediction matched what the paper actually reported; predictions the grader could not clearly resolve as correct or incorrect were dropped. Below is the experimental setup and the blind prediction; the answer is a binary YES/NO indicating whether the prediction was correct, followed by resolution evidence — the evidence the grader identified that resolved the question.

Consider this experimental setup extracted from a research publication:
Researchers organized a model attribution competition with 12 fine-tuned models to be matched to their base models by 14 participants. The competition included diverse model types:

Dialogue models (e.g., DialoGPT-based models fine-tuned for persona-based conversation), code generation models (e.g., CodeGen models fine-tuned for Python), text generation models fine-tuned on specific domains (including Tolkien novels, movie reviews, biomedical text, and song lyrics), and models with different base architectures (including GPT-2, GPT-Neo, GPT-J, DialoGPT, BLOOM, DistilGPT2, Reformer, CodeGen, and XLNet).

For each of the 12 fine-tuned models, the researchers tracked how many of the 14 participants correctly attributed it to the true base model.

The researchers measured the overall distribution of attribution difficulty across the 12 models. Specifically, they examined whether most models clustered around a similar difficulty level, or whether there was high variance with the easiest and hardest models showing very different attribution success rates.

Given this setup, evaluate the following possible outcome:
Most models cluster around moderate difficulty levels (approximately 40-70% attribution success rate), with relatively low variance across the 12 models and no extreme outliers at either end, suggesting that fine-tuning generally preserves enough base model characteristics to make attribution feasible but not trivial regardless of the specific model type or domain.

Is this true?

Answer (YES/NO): NO